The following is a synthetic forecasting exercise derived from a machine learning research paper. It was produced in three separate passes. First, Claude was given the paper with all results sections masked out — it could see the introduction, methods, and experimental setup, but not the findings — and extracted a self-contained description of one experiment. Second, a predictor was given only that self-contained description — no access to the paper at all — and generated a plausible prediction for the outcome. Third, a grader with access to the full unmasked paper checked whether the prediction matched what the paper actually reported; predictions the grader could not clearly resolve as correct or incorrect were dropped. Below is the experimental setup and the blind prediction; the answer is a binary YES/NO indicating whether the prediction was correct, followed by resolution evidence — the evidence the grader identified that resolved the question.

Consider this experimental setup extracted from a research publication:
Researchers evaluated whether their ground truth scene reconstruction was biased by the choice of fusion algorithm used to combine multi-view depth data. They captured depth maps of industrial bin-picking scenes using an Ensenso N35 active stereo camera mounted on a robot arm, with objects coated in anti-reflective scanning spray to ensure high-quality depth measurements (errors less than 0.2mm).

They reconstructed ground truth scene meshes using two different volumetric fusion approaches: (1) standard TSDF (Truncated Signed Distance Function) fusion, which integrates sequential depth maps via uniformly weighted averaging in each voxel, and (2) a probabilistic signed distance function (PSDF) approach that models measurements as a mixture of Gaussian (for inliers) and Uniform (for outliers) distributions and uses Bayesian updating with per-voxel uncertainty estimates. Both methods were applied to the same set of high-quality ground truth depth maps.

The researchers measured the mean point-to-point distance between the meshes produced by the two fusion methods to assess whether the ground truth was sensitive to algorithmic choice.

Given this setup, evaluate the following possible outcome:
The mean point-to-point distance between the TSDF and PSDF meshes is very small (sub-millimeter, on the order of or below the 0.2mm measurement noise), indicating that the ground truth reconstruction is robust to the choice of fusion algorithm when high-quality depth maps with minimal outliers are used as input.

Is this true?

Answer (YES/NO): YES